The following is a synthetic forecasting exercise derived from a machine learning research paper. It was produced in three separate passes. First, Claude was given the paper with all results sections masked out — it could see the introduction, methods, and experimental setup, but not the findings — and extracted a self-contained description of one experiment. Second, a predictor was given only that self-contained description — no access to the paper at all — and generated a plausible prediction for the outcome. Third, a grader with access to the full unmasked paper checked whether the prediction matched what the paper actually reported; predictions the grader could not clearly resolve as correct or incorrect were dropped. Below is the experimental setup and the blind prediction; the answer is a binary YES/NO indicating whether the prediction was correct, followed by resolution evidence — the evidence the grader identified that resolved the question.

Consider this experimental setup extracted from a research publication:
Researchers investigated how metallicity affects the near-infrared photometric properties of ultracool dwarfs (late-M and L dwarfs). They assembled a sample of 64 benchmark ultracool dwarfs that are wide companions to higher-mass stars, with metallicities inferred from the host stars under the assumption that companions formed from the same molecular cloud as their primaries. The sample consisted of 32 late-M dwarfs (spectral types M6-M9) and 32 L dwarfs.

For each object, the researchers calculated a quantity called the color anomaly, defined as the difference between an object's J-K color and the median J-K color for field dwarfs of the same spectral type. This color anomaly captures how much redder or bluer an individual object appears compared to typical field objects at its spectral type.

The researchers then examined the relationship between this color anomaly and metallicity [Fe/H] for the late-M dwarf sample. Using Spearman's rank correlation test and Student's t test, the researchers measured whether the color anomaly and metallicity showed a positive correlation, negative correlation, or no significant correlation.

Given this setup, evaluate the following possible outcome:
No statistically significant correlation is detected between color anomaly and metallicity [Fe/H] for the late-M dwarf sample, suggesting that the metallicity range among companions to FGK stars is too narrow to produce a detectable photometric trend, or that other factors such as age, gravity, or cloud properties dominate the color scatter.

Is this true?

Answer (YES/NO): NO